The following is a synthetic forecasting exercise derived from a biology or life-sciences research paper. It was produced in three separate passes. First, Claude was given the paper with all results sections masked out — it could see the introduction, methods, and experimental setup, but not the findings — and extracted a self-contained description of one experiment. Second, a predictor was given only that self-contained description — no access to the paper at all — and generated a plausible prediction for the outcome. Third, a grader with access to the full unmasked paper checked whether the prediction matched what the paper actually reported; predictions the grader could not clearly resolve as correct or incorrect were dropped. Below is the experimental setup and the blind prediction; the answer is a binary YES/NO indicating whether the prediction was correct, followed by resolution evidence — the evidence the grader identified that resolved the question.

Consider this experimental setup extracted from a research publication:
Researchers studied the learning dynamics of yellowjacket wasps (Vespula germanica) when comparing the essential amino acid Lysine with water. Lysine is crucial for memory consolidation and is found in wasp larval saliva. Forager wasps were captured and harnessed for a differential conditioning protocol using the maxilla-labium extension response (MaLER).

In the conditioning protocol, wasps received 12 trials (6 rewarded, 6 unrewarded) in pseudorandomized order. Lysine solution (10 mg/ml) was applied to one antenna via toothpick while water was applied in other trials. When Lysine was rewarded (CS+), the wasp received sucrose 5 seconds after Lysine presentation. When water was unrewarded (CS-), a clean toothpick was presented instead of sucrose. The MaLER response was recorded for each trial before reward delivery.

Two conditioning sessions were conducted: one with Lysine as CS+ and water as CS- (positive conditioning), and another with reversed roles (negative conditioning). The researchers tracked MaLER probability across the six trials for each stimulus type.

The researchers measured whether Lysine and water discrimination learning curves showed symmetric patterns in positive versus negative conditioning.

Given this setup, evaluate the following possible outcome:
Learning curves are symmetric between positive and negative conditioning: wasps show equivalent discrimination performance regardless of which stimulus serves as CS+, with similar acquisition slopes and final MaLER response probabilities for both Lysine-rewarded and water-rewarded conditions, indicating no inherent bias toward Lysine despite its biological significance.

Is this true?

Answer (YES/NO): NO